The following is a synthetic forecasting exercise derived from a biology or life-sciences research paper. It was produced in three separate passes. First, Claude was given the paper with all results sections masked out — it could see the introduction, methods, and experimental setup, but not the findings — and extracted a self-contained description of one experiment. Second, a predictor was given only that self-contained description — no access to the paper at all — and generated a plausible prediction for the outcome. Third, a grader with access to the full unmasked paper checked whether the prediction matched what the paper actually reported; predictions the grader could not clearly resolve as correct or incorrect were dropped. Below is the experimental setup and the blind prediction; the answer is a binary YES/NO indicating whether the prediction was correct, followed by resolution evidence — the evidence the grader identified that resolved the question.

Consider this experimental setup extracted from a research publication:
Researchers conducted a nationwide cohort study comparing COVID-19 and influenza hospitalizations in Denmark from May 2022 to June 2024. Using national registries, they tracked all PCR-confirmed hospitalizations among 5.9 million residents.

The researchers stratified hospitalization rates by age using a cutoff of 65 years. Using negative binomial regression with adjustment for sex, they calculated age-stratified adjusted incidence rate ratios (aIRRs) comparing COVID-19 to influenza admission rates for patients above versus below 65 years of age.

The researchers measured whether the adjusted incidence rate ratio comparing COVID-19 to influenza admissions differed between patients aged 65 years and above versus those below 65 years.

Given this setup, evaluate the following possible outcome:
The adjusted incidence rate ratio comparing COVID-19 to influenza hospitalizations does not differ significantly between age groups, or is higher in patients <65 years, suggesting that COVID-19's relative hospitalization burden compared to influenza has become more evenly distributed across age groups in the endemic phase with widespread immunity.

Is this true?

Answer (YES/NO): NO